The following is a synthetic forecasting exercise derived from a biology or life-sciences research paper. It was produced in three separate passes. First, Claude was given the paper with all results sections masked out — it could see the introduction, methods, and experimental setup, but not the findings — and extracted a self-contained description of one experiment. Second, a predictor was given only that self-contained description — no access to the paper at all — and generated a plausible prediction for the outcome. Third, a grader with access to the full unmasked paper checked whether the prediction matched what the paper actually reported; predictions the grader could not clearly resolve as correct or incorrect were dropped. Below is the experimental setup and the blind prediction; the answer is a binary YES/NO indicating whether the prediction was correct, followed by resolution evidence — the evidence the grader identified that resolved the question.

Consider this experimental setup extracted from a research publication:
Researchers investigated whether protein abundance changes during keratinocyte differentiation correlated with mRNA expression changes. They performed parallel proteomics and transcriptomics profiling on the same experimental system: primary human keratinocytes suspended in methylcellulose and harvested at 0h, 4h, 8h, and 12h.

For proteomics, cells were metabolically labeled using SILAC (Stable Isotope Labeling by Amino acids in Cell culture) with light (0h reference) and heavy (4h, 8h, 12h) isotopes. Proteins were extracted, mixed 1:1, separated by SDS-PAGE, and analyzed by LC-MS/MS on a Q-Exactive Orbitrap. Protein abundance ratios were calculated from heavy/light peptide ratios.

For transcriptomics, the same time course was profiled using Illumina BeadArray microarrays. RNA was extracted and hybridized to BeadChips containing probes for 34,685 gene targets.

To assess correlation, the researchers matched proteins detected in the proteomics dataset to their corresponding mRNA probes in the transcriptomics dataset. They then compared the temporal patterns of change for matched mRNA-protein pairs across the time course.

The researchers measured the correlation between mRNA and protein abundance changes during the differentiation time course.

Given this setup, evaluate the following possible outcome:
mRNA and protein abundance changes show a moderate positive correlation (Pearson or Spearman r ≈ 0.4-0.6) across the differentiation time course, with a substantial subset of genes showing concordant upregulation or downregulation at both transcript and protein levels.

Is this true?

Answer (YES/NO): NO